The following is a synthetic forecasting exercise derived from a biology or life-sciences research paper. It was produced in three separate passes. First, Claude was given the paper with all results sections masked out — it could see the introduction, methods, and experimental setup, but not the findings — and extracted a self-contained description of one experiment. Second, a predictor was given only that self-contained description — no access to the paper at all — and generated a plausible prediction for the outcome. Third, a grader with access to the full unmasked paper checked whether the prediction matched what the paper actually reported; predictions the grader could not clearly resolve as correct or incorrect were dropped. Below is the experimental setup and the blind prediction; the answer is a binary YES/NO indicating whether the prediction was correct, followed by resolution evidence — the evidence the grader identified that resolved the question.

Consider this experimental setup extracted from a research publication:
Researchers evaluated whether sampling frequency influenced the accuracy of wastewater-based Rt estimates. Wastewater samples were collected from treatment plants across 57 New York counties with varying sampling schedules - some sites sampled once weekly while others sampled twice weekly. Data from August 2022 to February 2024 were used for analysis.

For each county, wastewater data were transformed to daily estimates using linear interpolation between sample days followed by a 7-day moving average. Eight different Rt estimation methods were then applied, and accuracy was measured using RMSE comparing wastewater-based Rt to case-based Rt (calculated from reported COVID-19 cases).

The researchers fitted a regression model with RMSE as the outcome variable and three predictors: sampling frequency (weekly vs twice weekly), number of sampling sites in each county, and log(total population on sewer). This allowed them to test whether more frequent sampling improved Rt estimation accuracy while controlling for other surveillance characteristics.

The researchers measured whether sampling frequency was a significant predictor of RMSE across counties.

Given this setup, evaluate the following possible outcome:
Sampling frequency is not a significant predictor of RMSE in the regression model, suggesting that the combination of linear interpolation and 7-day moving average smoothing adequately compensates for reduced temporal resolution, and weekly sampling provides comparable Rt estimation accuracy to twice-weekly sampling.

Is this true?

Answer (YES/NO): YES